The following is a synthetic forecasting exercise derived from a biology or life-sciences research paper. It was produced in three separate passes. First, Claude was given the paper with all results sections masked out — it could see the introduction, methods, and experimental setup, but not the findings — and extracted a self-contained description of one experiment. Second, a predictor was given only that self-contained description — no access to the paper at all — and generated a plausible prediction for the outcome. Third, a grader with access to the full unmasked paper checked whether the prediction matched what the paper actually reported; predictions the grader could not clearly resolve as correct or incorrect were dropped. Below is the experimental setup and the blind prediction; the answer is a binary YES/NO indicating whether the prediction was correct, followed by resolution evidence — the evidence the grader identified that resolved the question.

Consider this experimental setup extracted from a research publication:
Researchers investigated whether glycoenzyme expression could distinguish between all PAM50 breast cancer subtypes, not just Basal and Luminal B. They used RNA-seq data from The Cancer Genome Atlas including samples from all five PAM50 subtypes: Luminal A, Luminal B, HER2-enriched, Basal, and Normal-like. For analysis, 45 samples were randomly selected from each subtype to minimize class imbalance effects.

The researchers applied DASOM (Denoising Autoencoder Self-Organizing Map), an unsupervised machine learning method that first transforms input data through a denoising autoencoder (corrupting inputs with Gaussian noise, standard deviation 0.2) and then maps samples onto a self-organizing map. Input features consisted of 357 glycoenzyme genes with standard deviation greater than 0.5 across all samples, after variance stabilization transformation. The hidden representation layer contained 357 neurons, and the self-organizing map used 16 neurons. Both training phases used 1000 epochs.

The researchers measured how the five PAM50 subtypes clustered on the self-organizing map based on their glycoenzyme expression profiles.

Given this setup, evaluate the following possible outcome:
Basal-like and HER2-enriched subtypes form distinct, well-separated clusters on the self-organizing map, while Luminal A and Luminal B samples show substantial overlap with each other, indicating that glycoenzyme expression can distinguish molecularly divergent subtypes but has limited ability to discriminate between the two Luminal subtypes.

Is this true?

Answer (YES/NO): NO